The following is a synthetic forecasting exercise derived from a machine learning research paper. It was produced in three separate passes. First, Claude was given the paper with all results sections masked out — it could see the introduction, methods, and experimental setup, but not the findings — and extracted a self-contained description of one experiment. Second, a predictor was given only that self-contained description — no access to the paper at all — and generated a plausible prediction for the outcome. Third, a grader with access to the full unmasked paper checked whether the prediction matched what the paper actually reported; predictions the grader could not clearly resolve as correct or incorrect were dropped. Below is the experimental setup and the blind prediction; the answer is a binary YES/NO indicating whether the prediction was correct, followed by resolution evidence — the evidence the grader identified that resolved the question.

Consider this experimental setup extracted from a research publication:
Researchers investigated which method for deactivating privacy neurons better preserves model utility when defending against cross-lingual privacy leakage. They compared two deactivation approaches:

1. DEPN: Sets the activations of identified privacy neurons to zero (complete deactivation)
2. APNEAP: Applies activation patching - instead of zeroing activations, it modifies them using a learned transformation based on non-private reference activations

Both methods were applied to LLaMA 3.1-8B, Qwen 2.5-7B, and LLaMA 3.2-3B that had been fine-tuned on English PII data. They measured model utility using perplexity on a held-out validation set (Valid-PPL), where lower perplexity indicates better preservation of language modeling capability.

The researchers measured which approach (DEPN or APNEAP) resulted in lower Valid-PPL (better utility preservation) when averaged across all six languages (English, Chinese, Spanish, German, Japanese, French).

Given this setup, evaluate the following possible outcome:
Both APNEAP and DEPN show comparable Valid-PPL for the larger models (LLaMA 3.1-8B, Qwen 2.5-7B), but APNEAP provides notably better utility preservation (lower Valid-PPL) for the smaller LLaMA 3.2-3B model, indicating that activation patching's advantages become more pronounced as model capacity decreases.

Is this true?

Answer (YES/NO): NO